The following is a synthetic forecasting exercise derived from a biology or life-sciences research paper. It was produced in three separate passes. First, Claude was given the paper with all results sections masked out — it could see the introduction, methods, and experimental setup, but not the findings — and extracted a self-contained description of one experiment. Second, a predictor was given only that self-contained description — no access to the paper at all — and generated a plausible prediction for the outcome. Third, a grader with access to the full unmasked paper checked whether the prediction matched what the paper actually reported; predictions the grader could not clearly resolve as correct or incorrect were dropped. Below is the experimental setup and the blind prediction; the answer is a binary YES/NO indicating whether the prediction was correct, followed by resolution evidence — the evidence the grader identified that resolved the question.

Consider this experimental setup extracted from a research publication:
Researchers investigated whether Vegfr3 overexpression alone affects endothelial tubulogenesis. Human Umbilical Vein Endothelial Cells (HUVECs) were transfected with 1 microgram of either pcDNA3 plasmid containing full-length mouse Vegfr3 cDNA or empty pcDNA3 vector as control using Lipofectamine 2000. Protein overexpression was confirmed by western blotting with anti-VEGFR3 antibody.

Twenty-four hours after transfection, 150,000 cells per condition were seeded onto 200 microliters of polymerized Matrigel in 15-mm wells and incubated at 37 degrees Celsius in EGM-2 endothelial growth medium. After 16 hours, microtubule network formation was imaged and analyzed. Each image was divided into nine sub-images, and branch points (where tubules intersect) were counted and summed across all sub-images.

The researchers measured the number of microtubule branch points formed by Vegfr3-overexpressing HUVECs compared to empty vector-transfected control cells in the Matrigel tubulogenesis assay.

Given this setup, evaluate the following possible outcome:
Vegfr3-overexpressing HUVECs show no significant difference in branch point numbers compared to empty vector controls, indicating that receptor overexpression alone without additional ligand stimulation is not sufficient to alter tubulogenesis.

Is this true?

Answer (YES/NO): NO